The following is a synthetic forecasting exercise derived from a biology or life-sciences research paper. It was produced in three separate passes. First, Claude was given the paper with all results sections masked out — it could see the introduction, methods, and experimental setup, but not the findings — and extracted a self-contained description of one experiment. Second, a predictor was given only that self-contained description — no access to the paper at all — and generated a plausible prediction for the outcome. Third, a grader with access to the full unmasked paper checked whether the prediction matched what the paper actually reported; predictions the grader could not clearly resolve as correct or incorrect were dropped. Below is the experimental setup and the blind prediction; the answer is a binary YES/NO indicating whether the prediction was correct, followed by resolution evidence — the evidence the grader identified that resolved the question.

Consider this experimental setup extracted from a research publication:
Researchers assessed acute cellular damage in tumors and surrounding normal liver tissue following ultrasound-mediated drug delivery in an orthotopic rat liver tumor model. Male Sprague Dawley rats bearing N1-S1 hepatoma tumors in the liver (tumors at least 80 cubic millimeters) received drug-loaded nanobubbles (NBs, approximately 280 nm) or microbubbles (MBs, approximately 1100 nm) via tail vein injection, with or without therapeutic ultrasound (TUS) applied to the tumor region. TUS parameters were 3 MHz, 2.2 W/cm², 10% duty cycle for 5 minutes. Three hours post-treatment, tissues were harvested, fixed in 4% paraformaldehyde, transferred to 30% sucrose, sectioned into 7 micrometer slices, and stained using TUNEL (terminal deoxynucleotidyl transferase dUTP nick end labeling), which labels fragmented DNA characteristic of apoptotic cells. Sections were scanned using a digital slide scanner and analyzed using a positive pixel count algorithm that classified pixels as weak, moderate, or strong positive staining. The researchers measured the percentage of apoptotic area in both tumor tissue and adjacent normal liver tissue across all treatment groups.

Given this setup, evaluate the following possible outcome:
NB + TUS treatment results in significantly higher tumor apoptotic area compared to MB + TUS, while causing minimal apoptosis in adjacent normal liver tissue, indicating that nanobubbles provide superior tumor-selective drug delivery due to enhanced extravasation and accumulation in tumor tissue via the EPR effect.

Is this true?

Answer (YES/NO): YES